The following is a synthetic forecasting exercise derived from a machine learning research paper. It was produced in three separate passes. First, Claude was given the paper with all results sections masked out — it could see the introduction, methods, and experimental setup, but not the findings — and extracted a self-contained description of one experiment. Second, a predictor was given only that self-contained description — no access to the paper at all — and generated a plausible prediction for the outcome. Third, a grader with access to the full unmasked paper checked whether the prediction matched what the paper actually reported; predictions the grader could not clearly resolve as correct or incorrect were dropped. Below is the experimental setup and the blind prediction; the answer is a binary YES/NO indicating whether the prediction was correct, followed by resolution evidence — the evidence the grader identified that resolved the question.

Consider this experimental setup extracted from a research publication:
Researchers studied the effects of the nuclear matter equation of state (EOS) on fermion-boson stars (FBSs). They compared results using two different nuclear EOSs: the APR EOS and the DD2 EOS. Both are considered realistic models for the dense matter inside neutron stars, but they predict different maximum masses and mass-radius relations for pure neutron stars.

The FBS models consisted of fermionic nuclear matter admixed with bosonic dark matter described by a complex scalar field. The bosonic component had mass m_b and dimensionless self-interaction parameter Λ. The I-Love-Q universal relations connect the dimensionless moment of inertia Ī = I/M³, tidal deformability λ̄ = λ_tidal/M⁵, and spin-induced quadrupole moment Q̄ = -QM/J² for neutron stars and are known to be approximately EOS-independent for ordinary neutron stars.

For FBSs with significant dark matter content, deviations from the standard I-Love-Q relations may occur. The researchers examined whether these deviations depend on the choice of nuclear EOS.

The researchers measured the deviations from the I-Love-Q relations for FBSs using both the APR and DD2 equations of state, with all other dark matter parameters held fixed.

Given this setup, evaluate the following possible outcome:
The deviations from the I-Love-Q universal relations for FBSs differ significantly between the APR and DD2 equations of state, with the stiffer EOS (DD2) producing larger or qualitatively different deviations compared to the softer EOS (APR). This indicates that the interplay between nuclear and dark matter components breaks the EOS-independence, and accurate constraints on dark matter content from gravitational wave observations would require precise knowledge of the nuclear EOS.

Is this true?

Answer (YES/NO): NO